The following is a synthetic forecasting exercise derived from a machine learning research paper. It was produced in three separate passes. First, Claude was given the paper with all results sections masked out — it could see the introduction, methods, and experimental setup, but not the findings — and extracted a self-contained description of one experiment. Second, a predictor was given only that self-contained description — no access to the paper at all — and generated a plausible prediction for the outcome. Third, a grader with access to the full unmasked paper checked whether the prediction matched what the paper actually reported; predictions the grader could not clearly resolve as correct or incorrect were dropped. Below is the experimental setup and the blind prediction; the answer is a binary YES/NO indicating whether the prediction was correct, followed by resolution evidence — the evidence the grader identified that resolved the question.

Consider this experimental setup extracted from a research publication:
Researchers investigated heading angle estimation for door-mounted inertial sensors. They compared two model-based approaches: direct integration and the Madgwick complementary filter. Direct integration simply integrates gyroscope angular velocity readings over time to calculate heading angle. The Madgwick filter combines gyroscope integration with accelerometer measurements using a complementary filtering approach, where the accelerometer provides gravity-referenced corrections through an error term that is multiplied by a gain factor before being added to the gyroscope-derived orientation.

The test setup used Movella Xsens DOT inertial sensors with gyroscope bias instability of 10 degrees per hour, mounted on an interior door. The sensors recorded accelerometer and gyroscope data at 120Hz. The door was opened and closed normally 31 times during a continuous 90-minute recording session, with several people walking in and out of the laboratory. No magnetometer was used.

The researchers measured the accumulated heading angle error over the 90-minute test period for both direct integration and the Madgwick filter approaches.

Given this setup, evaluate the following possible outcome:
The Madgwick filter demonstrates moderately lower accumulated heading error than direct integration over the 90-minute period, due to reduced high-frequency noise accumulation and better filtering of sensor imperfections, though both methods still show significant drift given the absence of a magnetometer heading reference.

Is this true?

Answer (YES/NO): NO